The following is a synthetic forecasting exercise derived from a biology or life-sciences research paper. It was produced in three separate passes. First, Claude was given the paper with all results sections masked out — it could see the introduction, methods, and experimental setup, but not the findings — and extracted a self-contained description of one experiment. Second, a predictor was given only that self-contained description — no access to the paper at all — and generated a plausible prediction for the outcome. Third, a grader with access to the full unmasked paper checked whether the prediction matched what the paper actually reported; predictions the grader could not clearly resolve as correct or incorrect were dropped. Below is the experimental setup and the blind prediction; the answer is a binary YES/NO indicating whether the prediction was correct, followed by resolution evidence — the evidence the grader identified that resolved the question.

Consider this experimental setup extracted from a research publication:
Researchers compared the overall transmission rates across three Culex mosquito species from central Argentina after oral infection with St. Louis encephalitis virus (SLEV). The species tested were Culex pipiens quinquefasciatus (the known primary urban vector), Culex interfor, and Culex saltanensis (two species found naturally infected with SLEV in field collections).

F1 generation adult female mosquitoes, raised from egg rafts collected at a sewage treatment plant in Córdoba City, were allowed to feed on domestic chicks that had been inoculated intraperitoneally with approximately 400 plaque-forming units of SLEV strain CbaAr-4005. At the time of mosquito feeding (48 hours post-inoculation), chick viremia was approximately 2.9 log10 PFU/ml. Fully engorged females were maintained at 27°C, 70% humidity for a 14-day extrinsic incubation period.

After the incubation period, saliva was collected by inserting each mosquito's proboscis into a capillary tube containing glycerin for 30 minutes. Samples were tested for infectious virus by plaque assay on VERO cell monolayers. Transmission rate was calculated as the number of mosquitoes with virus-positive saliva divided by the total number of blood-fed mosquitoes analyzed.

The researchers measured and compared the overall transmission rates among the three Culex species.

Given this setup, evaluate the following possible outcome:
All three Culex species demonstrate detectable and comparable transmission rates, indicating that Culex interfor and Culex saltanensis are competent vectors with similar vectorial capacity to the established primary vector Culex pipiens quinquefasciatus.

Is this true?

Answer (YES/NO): NO